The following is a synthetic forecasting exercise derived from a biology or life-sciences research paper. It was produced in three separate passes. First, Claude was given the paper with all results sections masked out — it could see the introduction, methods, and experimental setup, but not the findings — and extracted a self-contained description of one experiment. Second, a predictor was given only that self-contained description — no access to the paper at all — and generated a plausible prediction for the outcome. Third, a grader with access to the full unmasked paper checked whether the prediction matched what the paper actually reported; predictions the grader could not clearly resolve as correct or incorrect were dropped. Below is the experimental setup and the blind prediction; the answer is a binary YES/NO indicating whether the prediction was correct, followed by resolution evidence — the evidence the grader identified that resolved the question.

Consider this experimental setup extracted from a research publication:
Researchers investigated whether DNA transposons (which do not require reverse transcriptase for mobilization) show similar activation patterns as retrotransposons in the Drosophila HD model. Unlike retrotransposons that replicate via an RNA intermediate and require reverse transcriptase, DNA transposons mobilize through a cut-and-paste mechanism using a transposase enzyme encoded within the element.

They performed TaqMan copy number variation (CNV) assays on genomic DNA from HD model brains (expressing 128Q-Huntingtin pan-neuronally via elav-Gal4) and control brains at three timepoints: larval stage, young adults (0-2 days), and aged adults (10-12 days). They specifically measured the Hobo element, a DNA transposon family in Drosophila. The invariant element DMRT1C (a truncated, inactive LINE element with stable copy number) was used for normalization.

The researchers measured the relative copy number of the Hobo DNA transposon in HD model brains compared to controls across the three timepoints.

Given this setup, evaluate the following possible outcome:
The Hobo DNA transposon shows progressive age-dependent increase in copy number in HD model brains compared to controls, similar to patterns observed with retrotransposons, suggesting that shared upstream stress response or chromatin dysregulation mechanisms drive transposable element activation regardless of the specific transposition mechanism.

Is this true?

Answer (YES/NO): NO